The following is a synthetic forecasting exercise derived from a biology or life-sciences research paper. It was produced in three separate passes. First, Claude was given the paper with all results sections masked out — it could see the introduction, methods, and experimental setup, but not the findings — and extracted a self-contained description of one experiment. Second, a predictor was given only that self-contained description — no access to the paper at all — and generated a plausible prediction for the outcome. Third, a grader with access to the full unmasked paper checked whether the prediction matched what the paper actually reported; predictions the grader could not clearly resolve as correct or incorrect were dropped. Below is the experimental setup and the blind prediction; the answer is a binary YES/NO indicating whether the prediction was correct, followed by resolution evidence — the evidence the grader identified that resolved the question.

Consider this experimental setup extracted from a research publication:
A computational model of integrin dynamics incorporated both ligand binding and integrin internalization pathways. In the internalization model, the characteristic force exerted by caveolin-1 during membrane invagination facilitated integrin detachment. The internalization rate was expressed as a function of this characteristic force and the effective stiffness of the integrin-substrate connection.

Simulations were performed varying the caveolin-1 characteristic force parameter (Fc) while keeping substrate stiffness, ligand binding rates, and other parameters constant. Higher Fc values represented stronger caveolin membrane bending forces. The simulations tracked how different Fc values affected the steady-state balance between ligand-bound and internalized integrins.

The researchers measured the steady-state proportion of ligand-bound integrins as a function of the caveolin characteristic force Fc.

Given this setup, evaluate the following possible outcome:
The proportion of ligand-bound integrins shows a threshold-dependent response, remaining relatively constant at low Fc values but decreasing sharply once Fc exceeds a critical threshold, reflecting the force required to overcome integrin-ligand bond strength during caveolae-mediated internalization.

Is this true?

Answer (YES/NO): NO